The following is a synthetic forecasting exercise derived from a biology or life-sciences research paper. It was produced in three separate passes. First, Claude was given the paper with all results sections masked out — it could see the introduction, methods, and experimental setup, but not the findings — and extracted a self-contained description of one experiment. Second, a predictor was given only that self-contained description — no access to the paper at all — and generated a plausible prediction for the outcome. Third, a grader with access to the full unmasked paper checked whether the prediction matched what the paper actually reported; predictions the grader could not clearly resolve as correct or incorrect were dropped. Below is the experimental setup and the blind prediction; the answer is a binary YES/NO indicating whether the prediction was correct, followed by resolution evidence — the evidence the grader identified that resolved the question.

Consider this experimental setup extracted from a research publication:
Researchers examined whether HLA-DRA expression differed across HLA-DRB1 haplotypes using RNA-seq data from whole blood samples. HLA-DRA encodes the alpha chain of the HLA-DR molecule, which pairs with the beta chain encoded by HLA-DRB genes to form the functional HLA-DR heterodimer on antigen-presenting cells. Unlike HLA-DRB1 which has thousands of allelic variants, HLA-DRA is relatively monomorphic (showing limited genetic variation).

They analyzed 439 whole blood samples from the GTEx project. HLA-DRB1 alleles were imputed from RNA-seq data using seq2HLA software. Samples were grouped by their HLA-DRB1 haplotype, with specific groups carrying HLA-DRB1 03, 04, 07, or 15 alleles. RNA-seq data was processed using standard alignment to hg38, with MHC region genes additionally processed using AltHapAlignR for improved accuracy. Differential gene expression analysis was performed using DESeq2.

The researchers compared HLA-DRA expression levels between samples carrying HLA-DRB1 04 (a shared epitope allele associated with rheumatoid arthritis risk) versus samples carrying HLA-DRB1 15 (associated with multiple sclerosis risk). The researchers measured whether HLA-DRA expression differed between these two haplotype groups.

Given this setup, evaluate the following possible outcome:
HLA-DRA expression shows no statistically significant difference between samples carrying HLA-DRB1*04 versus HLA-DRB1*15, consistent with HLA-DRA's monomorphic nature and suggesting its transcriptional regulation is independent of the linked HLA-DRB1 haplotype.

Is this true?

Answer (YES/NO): YES